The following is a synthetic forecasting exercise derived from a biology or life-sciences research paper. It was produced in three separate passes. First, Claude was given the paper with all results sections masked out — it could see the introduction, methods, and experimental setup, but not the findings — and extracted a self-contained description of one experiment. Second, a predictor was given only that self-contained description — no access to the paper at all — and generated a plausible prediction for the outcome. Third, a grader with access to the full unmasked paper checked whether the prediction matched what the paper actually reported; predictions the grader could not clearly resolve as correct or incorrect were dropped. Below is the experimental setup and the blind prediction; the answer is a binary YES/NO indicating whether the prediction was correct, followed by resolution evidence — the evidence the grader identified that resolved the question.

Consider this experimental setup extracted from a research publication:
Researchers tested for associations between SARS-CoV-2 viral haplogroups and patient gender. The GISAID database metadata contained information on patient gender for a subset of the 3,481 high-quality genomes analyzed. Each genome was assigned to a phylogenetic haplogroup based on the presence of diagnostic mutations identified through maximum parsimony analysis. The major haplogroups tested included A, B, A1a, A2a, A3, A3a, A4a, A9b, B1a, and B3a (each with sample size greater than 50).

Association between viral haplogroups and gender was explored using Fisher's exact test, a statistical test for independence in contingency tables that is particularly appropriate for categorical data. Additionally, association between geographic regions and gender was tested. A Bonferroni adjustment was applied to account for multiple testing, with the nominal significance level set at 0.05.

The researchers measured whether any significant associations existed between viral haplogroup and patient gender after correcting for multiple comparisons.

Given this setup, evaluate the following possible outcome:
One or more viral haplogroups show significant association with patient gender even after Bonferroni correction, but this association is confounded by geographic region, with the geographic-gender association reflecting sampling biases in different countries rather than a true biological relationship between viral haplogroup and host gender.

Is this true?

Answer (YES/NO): NO